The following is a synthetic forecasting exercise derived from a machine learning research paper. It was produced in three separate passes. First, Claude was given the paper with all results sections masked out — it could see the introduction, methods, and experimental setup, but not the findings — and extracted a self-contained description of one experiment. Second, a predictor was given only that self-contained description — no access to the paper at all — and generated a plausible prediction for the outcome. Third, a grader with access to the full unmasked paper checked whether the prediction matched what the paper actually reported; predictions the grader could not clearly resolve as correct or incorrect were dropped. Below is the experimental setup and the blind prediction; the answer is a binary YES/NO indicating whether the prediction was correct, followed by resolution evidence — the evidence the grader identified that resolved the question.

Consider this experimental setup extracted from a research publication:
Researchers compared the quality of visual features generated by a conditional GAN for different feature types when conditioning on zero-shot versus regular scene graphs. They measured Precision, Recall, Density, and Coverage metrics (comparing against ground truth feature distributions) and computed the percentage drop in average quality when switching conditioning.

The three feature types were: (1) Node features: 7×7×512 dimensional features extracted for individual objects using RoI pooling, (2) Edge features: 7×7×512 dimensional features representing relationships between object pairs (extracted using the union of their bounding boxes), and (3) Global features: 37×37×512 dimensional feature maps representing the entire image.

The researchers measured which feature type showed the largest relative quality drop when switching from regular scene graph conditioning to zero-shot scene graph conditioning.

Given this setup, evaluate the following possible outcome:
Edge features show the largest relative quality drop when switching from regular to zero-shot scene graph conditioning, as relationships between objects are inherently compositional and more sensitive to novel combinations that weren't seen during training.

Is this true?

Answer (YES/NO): YES